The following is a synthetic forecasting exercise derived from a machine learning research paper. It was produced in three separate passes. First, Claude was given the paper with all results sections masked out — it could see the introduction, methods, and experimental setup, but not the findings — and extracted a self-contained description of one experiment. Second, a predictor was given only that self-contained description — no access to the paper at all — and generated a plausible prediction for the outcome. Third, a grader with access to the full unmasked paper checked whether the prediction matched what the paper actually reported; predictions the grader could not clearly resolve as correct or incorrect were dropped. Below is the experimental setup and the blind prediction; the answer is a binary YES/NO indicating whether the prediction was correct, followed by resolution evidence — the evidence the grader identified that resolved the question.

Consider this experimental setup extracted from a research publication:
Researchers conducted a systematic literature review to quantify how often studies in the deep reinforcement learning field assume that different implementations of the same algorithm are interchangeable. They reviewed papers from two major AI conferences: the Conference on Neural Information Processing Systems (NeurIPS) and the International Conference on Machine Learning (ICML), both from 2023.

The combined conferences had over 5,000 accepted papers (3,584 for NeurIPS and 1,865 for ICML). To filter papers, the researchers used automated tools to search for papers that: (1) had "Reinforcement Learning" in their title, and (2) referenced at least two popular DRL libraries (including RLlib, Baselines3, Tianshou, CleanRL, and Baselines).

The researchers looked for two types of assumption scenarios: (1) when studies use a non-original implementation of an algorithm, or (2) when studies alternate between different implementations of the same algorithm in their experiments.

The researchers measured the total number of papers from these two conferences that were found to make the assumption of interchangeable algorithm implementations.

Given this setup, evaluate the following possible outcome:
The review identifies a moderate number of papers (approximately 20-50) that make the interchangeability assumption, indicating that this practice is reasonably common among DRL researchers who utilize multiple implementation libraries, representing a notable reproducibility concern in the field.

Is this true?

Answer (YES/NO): NO